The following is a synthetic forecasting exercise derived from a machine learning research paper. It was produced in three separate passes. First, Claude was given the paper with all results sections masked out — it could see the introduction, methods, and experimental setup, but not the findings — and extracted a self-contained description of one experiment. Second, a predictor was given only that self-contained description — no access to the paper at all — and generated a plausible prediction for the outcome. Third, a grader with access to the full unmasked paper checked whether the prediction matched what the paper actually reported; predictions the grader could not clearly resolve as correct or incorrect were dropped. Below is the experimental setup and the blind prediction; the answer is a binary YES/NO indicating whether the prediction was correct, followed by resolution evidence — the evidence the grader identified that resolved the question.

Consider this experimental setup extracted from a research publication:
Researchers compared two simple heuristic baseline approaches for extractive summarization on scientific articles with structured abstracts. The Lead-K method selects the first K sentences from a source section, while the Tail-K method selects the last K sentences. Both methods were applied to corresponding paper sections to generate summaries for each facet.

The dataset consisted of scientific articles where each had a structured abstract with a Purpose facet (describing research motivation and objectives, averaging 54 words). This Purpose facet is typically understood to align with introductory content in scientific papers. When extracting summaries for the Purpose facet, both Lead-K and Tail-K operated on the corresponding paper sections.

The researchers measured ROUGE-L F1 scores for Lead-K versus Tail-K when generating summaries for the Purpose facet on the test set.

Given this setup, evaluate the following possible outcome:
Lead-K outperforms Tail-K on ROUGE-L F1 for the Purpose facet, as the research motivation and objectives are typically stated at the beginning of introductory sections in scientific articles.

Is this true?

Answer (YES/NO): NO